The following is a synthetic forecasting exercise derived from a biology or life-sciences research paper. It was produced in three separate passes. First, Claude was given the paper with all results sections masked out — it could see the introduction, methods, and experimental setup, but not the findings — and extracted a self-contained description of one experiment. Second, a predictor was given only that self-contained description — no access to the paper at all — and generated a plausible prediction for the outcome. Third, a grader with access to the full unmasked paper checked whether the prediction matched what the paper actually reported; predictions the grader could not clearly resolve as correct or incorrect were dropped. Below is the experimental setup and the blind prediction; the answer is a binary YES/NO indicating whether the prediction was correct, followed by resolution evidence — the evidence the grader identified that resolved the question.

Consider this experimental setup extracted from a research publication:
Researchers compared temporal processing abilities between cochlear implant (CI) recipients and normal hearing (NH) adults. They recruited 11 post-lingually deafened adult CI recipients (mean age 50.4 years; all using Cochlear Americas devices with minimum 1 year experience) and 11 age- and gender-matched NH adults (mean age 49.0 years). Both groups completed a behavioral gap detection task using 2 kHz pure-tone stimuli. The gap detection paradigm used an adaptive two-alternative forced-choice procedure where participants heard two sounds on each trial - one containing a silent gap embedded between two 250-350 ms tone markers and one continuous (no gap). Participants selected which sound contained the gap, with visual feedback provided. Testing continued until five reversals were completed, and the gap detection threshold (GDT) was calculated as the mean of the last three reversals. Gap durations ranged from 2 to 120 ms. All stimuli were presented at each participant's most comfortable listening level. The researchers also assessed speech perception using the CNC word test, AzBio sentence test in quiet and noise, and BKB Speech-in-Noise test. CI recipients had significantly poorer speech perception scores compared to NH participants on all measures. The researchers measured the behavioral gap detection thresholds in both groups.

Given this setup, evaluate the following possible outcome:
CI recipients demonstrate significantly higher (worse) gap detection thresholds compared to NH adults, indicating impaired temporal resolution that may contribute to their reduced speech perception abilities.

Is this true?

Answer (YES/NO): NO